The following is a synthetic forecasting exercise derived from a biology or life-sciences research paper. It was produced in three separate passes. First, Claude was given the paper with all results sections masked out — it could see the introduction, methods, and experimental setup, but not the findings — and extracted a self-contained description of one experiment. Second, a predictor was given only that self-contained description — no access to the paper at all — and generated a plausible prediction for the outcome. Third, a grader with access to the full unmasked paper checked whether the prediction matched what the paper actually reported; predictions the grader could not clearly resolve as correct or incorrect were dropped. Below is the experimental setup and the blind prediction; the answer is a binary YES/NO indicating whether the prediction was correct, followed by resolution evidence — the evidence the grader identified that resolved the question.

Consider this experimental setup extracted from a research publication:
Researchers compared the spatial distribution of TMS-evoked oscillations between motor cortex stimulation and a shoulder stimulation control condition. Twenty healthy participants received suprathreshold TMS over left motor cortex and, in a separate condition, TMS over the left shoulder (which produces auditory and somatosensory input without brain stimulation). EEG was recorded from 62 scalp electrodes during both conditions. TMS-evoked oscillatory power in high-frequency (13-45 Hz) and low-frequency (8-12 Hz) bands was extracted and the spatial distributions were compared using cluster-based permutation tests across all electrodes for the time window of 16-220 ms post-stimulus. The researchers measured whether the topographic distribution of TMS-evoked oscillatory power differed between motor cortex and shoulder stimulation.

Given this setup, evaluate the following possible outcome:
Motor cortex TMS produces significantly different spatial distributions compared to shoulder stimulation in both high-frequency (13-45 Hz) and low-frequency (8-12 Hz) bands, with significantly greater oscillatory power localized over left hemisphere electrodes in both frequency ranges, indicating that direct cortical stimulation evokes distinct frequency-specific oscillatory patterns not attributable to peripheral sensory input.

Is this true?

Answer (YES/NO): NO